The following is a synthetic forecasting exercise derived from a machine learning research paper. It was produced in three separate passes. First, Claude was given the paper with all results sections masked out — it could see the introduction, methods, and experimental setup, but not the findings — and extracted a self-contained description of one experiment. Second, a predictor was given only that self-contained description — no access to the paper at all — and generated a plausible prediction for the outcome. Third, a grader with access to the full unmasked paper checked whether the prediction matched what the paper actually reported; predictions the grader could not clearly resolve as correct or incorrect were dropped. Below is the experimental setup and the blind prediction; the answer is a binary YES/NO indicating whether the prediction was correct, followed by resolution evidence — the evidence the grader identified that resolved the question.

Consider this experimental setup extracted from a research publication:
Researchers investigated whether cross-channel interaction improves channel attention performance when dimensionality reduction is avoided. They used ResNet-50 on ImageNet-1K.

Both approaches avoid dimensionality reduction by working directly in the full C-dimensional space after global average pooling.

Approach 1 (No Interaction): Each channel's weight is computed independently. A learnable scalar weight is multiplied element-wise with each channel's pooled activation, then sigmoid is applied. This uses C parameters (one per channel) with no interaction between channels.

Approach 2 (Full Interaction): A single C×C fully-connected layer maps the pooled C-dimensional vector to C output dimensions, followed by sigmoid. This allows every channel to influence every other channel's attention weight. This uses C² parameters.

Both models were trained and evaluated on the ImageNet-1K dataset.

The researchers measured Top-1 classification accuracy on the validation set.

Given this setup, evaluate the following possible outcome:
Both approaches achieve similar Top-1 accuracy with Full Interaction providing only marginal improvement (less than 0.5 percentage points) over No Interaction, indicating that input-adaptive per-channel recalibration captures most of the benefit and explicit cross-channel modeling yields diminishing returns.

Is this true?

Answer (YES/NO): YES